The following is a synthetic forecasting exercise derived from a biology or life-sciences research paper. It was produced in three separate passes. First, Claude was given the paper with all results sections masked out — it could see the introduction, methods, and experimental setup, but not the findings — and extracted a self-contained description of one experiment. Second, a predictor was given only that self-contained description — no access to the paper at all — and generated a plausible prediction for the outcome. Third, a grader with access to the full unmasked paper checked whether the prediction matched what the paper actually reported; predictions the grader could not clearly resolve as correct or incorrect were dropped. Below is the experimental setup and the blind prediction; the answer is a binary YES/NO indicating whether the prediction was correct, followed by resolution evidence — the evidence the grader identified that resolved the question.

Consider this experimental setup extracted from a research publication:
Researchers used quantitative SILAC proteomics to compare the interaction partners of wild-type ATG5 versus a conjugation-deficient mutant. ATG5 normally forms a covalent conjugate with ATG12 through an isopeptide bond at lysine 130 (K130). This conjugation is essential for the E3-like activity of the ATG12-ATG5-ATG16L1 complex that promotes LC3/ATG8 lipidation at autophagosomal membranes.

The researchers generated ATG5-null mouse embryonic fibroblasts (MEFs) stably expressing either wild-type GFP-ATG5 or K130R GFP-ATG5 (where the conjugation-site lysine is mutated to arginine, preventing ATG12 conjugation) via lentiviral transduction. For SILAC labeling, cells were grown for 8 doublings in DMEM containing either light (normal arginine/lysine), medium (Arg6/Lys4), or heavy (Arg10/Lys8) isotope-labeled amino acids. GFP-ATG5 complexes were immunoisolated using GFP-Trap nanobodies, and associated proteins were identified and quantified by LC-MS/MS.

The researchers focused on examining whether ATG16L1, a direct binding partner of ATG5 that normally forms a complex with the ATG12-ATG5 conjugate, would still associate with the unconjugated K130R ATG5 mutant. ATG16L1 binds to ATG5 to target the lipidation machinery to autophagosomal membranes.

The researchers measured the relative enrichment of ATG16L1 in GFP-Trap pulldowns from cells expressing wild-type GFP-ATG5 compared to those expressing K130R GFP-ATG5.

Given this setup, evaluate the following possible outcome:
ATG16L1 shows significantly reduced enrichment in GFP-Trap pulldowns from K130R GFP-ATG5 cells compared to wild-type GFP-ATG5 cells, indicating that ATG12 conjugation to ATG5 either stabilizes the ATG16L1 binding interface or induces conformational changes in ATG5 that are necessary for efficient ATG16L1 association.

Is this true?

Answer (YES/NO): NO